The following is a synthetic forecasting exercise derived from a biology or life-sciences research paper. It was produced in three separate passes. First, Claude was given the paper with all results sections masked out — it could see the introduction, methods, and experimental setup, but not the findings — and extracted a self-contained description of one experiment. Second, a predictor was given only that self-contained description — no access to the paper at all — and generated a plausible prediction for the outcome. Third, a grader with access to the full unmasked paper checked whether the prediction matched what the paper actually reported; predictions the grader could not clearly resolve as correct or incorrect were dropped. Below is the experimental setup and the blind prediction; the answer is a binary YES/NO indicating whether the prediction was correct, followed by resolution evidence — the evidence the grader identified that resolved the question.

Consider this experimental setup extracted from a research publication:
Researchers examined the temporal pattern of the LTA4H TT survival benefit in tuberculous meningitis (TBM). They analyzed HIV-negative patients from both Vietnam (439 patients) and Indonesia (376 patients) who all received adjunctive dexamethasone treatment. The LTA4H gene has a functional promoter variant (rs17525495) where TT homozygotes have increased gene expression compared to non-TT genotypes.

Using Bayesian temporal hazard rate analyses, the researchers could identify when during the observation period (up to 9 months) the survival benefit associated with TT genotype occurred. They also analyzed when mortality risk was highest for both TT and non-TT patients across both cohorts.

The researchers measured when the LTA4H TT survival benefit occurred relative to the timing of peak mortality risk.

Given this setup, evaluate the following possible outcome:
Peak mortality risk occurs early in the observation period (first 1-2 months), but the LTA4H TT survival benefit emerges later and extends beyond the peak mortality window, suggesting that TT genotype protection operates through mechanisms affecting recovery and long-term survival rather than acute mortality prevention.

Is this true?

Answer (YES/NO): NO